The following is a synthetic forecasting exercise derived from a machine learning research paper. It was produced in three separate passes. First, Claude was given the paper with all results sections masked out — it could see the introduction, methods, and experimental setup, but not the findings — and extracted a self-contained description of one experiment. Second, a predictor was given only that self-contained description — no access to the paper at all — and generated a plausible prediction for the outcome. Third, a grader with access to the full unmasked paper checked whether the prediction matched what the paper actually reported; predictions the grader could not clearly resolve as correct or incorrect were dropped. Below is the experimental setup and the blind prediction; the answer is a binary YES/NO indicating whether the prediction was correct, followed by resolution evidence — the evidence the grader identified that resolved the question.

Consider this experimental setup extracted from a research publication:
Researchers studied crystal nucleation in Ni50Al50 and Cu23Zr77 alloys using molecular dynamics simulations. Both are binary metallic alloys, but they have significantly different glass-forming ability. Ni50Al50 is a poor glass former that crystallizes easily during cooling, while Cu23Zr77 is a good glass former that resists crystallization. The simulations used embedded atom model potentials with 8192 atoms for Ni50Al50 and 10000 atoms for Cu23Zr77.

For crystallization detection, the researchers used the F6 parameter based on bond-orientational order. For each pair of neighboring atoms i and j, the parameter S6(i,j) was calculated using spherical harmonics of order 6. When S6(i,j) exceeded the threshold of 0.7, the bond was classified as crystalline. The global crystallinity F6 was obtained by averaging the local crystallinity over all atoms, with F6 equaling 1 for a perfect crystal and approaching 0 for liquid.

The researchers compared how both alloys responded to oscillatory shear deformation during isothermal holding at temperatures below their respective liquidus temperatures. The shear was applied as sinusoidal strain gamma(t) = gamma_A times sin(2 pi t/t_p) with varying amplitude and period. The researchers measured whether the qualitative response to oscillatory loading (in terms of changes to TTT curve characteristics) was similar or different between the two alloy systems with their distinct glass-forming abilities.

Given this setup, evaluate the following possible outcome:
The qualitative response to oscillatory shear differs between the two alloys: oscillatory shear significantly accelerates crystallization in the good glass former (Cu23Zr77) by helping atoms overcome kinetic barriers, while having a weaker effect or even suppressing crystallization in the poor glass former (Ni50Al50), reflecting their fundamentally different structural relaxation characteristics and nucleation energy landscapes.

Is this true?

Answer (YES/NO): NO